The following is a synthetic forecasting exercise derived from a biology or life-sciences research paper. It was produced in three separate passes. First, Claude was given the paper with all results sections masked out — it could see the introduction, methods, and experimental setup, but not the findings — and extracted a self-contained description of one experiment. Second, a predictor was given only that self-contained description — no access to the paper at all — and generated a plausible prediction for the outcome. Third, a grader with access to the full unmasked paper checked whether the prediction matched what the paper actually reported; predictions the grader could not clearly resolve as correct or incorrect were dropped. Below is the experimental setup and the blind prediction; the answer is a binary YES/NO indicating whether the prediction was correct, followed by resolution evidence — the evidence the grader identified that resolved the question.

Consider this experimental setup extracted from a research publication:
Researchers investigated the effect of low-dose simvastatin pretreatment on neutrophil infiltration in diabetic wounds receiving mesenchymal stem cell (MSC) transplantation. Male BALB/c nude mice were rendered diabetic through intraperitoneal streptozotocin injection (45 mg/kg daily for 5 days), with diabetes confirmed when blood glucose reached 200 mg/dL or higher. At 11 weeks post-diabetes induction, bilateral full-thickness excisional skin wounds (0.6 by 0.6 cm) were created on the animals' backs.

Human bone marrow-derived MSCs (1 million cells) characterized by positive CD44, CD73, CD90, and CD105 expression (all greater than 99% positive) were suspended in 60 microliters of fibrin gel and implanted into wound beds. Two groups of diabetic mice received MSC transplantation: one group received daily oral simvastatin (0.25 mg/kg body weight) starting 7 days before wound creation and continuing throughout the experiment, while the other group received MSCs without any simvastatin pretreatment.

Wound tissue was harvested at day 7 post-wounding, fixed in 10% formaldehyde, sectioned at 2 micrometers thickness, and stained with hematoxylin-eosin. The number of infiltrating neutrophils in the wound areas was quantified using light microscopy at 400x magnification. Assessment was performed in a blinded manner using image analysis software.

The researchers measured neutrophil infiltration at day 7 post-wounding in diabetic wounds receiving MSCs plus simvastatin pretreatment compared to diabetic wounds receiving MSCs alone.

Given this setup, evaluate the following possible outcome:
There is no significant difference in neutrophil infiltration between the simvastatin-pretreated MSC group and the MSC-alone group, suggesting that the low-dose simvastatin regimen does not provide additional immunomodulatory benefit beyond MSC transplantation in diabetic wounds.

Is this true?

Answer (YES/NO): NO